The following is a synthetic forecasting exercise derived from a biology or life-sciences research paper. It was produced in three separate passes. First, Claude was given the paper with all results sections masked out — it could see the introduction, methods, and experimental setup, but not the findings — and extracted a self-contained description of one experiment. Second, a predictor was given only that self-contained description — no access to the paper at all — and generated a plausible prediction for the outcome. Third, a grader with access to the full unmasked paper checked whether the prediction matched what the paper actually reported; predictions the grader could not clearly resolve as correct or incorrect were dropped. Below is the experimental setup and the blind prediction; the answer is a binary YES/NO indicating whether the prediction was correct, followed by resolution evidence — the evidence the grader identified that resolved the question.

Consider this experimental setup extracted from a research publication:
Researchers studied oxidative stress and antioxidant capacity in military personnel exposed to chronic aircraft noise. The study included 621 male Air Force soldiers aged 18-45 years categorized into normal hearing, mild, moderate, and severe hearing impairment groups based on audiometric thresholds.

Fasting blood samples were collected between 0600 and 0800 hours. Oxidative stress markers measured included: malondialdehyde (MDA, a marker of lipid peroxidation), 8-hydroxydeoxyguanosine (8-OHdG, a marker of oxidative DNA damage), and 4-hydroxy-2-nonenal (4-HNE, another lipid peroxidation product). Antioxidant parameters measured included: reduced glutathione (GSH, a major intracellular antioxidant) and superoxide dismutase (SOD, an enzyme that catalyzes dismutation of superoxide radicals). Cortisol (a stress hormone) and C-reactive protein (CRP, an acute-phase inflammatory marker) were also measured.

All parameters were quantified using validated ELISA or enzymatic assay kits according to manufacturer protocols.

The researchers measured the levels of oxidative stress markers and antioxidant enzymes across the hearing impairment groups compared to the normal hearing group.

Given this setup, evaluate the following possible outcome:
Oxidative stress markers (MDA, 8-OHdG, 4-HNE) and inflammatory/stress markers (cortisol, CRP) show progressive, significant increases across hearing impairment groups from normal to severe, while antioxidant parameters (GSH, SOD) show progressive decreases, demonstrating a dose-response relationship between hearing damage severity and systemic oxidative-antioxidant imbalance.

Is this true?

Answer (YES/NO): NO